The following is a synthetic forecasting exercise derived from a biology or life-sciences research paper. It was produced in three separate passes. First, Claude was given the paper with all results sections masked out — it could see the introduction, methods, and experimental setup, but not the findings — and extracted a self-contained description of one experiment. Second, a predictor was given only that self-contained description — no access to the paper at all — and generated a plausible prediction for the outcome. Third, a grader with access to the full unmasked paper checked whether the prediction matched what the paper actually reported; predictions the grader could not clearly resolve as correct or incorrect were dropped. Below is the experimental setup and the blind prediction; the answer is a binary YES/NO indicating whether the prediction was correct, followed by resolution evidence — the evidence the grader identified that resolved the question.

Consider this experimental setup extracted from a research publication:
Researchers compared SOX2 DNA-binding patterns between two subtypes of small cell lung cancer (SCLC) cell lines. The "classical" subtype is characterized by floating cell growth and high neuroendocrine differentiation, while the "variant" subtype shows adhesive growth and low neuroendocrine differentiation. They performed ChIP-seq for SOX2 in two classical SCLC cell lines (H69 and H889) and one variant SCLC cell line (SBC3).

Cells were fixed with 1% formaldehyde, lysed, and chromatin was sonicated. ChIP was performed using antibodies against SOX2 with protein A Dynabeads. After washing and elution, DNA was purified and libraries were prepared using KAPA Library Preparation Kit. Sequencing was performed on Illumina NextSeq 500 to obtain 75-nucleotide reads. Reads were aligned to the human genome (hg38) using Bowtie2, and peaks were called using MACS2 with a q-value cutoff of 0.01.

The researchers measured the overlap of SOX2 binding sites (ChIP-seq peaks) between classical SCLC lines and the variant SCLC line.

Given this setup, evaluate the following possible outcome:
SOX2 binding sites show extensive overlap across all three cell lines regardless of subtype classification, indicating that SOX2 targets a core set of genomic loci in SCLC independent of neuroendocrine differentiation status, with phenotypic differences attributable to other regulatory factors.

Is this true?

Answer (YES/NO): NO